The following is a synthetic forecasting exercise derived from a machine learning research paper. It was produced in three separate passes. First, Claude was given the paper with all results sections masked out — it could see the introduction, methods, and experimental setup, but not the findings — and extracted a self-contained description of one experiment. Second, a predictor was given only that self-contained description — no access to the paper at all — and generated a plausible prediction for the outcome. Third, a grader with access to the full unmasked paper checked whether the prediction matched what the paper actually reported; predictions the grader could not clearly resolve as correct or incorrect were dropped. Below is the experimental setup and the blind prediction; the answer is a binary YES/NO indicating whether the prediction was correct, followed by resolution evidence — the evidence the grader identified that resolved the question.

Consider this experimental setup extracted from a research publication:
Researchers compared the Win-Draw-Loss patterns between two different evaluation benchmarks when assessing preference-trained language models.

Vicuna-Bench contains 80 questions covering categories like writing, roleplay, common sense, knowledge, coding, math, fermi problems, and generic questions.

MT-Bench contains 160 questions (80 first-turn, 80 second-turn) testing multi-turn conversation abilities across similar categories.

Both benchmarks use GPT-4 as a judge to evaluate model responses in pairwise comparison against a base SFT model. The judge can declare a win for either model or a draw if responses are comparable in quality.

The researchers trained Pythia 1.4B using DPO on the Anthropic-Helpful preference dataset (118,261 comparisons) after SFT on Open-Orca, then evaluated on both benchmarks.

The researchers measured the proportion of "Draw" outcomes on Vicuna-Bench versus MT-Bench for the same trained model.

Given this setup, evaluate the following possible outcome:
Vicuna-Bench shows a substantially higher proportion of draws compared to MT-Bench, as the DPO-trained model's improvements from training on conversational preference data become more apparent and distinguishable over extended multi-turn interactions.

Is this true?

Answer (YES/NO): NO